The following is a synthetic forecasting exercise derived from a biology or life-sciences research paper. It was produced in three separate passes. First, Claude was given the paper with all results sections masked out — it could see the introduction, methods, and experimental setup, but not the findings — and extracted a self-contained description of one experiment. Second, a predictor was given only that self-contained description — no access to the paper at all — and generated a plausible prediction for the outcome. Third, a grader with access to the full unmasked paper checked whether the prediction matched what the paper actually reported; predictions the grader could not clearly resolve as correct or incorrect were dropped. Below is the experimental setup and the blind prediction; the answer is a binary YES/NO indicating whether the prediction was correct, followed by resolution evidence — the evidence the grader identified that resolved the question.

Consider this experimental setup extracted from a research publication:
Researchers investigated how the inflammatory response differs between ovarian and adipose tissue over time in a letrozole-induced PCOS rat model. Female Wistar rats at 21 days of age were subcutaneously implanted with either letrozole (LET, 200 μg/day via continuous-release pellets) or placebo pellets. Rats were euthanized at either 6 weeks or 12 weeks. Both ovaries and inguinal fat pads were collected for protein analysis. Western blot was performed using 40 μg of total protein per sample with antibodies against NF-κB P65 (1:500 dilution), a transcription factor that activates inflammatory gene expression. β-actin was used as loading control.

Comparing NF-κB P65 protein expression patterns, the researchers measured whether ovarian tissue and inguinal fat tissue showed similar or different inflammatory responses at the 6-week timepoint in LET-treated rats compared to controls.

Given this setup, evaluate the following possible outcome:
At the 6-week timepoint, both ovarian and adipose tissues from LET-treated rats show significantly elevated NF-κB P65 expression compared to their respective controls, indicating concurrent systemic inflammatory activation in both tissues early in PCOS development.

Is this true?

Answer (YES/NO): YES